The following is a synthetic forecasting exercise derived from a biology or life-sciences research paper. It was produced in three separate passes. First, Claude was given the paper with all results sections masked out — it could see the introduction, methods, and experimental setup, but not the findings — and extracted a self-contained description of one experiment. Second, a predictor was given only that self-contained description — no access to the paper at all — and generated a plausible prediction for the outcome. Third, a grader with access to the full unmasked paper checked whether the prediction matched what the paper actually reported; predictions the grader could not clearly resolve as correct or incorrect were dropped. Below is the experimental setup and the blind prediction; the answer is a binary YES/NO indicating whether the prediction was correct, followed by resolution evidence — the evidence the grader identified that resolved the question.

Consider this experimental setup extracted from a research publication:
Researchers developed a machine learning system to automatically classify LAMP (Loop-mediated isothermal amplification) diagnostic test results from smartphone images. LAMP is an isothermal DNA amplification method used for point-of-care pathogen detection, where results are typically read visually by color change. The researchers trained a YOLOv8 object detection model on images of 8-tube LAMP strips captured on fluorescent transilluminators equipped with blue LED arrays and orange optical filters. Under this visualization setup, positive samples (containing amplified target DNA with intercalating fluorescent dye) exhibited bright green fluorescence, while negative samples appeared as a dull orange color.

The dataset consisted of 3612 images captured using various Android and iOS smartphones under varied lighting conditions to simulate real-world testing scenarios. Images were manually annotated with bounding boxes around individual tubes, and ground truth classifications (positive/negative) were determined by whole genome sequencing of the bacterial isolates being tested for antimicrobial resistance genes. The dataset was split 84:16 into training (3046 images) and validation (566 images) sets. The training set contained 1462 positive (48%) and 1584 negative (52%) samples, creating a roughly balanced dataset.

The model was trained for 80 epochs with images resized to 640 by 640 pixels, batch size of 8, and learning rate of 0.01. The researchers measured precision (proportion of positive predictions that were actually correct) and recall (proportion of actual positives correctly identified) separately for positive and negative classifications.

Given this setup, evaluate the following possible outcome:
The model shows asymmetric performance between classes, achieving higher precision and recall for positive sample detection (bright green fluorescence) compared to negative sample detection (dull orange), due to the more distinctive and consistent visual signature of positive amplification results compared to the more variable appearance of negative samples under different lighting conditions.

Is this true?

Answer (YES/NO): NO